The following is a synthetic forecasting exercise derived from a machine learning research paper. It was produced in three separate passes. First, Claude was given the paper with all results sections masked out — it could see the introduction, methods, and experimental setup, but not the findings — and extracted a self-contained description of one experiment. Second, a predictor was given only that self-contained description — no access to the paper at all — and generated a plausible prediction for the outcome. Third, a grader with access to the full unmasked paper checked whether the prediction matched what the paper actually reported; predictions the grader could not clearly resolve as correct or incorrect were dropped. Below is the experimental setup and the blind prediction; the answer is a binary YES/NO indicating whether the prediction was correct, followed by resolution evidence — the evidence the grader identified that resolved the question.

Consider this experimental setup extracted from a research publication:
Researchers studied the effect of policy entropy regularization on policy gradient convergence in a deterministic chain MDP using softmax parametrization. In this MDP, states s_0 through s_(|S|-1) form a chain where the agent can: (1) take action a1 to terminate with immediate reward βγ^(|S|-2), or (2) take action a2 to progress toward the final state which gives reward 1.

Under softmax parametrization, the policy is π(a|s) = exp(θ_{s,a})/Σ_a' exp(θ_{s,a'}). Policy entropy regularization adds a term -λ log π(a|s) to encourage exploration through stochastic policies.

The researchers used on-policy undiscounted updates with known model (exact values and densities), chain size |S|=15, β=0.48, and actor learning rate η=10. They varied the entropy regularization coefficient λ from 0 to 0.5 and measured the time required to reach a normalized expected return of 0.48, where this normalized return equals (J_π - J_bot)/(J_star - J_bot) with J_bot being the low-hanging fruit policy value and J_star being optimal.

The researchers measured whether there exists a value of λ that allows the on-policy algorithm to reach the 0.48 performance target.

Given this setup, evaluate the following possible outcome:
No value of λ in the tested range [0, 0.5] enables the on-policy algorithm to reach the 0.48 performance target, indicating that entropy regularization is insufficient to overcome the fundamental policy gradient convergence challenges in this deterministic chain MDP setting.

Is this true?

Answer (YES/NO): NO